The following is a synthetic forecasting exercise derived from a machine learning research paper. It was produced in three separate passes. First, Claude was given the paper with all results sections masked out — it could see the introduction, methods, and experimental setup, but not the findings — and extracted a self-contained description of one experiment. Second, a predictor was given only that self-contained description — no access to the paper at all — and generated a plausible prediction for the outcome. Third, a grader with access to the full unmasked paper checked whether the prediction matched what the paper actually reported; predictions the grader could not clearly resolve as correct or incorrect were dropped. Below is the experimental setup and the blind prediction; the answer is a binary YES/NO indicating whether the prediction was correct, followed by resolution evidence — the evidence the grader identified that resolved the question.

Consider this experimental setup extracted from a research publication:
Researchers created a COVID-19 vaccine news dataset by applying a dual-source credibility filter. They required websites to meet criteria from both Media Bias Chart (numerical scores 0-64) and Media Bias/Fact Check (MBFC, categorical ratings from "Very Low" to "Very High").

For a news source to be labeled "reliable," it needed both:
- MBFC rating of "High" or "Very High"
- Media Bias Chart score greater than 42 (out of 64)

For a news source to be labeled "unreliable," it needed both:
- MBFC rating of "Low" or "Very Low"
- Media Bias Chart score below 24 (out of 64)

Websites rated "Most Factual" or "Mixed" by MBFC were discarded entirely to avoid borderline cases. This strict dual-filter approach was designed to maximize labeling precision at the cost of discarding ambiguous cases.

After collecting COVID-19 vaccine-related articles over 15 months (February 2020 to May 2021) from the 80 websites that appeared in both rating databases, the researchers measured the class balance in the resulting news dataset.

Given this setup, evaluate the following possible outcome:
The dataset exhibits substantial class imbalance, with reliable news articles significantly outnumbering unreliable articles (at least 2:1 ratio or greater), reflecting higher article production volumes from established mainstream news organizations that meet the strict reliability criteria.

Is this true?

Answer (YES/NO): NO